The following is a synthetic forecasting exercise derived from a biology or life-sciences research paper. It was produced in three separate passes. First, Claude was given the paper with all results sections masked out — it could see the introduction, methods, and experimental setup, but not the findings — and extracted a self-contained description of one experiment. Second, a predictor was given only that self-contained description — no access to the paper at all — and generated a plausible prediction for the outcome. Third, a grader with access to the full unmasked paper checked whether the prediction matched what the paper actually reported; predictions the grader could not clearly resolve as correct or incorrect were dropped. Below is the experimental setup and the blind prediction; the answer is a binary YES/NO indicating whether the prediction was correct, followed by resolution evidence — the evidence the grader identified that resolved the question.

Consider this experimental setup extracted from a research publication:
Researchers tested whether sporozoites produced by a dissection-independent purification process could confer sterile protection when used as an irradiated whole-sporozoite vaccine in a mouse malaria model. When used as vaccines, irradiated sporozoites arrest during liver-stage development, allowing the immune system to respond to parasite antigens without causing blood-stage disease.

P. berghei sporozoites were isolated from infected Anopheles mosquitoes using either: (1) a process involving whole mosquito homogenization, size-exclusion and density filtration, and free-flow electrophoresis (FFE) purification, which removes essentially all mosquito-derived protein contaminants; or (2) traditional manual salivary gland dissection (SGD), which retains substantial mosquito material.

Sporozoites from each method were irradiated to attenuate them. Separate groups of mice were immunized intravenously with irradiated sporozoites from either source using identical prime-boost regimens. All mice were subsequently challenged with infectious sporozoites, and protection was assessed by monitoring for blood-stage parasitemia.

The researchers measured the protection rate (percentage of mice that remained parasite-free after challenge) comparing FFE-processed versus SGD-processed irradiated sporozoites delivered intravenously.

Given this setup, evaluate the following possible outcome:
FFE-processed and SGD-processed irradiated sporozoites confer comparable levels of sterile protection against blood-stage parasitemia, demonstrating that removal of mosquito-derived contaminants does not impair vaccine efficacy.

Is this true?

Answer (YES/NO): YES